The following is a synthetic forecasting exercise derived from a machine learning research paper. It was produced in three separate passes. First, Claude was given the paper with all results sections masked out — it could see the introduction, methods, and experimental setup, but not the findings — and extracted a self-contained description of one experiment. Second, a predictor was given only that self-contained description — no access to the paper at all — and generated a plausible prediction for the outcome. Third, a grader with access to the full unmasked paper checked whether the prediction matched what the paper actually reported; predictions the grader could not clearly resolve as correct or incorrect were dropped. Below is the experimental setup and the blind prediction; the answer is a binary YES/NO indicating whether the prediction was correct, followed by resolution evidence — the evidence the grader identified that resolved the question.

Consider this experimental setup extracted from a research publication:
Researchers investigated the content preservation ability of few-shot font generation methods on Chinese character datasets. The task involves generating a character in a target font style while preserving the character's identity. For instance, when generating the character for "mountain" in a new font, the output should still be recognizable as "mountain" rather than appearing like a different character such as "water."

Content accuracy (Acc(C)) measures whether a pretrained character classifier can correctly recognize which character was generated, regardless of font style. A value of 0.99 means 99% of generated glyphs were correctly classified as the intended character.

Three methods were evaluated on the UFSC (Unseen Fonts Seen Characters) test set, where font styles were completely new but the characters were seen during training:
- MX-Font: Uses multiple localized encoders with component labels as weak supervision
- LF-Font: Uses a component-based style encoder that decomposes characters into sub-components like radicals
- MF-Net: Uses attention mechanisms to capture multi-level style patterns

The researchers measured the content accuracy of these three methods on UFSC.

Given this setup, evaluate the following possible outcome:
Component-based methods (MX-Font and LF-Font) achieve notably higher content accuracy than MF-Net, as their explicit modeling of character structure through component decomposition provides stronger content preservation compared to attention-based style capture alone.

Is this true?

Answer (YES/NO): NO